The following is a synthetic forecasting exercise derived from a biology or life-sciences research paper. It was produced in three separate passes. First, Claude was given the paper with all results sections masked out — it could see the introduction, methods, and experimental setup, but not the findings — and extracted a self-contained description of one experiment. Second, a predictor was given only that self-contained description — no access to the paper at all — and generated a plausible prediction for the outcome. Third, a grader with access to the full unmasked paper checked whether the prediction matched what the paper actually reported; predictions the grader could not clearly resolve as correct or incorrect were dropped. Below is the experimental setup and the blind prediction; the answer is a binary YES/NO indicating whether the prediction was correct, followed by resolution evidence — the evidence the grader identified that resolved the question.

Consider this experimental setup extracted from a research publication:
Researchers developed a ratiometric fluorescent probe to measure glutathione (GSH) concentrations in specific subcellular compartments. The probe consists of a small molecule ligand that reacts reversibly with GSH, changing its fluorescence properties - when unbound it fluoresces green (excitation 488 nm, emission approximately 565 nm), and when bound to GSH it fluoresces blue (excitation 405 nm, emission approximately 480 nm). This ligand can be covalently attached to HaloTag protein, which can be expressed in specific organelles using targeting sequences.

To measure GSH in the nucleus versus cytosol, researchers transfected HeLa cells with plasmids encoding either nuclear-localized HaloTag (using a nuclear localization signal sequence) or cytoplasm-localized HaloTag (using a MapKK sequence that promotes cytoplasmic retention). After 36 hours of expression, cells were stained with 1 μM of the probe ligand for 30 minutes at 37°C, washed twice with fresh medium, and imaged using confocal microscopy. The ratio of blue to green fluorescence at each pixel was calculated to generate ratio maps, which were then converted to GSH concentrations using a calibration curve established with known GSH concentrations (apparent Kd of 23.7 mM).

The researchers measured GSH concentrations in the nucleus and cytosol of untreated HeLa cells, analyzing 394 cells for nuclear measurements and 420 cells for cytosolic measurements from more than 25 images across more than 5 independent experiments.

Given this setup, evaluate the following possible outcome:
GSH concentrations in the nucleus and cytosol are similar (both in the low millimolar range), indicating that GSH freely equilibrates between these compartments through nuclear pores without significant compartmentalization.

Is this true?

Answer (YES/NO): YES